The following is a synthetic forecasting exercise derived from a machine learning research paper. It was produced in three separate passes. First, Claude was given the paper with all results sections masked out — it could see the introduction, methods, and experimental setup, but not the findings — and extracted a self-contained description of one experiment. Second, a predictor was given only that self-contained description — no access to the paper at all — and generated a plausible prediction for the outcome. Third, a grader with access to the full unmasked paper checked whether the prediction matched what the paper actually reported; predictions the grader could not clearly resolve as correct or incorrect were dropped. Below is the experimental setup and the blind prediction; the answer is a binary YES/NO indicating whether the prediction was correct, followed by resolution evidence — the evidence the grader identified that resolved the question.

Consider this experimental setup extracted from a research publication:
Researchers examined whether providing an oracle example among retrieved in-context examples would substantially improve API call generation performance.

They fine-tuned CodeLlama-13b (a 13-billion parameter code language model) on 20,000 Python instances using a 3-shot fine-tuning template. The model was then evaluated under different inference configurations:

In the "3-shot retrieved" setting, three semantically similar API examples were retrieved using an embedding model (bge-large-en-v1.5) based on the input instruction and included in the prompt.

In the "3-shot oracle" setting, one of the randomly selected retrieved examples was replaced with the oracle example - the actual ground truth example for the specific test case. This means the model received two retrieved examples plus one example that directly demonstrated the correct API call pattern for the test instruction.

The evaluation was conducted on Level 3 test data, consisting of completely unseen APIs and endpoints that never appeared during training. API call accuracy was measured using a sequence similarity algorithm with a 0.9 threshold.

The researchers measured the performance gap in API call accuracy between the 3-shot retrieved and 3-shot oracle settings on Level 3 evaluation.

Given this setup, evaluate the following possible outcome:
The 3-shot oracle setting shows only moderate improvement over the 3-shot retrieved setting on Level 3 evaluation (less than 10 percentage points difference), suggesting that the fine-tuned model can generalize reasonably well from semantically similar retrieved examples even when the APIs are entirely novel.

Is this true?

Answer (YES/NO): YES